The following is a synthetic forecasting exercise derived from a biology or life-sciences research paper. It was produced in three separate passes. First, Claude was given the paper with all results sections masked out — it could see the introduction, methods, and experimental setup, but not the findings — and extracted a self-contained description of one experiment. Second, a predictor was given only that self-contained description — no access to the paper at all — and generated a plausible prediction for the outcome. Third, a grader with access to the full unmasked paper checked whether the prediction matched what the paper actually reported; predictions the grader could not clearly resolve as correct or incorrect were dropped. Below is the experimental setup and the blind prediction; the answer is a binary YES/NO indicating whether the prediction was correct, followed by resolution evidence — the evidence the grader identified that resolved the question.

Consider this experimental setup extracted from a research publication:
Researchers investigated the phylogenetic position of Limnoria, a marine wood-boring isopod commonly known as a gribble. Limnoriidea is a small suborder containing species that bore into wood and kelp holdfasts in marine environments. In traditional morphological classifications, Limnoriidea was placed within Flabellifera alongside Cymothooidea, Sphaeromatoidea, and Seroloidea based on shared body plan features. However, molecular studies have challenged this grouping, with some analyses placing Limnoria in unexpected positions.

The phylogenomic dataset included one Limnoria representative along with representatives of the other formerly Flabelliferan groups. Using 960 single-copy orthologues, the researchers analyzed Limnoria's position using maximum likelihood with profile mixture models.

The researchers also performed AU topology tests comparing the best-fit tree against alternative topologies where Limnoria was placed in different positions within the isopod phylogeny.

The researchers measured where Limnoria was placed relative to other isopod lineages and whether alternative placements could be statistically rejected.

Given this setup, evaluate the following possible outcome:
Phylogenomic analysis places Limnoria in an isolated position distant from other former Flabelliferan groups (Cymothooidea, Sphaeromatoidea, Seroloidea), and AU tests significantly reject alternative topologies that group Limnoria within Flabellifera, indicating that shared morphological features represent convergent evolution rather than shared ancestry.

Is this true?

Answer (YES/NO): NO